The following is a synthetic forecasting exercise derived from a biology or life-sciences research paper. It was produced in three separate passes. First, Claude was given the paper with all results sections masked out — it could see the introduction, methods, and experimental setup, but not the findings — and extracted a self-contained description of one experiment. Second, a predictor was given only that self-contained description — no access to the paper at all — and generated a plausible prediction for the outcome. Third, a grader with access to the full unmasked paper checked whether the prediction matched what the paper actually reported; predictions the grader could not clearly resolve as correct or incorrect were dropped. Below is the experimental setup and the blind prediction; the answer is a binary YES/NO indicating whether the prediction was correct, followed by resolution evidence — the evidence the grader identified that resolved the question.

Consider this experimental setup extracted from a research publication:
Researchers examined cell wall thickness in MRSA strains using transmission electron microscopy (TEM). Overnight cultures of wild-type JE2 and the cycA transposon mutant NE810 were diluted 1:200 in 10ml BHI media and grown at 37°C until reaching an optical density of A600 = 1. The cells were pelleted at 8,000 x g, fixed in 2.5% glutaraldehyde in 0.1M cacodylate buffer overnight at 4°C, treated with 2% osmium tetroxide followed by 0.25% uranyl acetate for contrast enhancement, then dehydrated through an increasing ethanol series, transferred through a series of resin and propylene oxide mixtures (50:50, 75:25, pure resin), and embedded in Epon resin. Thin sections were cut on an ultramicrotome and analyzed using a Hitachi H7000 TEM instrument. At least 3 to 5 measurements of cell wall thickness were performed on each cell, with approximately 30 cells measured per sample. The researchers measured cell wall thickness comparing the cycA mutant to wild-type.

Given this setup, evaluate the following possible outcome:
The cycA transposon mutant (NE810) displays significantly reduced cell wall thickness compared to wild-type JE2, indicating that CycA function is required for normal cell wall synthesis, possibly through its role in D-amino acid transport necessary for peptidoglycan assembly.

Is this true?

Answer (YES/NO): YES